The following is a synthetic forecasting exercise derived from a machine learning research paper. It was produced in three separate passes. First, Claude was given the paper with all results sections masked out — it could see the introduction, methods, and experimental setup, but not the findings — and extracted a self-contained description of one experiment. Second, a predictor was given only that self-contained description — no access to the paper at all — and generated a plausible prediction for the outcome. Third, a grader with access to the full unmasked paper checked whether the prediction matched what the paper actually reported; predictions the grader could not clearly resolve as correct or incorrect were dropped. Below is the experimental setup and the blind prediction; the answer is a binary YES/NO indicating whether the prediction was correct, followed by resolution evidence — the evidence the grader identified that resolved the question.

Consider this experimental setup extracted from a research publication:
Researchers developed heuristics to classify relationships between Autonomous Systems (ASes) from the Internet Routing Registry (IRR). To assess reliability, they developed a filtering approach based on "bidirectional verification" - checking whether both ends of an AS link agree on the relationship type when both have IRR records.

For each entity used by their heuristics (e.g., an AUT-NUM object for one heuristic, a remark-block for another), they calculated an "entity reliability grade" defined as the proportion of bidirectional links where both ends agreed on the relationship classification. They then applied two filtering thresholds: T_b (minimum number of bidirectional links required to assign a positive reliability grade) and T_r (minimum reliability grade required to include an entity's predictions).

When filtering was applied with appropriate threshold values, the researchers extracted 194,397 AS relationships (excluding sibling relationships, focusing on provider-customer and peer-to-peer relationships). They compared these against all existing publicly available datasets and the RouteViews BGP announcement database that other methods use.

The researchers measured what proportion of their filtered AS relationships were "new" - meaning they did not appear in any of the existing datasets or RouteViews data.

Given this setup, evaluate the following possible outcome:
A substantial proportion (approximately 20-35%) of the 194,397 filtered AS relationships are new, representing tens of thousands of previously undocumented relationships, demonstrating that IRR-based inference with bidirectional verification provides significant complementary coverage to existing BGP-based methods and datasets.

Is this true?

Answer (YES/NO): NO